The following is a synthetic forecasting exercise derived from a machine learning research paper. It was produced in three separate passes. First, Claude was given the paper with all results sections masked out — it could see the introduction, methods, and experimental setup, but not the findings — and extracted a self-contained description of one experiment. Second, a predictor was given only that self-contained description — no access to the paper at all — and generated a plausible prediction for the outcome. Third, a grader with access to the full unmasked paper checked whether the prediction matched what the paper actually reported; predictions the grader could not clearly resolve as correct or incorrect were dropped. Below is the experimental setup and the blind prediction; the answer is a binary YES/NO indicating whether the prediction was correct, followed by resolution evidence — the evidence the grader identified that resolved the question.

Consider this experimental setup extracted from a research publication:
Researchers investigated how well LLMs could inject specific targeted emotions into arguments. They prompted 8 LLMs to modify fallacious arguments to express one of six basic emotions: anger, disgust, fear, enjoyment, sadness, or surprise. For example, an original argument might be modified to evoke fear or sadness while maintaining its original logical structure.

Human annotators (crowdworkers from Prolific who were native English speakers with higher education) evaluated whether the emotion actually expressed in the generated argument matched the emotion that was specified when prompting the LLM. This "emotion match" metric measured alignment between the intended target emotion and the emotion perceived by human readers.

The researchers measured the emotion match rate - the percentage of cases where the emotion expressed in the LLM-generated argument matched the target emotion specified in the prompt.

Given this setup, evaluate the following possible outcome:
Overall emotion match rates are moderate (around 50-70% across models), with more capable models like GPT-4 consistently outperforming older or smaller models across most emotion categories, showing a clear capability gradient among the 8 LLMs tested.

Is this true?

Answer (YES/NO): NO